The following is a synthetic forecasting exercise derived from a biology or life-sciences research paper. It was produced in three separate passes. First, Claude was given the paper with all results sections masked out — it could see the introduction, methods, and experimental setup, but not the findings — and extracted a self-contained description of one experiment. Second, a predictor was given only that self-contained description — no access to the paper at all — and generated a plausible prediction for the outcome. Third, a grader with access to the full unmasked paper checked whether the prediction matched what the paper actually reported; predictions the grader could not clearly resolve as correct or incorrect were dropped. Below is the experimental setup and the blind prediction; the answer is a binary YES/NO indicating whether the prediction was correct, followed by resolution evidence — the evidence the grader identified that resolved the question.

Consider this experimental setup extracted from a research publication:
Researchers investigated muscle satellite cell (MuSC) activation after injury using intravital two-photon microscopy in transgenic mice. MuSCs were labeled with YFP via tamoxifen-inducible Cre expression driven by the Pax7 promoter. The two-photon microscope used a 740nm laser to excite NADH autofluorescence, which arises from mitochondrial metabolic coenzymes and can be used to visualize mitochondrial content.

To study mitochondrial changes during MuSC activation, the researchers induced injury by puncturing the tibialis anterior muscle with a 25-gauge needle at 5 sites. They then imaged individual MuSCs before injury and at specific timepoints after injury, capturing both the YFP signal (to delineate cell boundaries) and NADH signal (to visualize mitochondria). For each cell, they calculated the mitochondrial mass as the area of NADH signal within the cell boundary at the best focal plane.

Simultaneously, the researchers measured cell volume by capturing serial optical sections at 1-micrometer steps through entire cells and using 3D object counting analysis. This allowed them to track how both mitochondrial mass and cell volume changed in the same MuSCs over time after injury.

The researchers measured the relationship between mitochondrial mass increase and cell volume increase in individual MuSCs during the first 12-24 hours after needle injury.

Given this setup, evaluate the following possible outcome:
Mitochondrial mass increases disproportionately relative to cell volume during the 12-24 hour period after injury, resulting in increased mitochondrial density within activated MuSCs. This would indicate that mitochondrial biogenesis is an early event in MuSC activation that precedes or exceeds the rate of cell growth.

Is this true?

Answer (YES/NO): NO